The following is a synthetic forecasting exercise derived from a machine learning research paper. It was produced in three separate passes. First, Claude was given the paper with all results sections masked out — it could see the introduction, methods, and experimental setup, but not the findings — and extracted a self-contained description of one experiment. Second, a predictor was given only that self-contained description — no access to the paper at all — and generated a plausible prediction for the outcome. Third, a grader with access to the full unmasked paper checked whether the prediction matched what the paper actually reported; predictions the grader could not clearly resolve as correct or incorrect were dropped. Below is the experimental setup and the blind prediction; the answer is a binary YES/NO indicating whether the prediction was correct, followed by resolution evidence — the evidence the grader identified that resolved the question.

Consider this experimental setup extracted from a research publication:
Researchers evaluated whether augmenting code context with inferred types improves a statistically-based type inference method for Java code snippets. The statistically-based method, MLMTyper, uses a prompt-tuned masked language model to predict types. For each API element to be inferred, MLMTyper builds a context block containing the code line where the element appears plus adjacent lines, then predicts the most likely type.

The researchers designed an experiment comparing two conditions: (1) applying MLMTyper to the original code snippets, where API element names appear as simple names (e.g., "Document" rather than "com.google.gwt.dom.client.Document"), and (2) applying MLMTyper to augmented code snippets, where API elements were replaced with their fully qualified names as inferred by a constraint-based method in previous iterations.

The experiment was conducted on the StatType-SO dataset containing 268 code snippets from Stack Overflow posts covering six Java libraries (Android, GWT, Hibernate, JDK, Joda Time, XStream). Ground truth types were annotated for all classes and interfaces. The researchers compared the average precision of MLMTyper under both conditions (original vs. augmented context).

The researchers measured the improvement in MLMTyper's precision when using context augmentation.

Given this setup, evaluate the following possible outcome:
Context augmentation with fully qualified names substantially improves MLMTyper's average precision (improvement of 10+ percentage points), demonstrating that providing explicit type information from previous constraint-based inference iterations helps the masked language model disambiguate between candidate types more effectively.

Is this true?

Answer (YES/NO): YES